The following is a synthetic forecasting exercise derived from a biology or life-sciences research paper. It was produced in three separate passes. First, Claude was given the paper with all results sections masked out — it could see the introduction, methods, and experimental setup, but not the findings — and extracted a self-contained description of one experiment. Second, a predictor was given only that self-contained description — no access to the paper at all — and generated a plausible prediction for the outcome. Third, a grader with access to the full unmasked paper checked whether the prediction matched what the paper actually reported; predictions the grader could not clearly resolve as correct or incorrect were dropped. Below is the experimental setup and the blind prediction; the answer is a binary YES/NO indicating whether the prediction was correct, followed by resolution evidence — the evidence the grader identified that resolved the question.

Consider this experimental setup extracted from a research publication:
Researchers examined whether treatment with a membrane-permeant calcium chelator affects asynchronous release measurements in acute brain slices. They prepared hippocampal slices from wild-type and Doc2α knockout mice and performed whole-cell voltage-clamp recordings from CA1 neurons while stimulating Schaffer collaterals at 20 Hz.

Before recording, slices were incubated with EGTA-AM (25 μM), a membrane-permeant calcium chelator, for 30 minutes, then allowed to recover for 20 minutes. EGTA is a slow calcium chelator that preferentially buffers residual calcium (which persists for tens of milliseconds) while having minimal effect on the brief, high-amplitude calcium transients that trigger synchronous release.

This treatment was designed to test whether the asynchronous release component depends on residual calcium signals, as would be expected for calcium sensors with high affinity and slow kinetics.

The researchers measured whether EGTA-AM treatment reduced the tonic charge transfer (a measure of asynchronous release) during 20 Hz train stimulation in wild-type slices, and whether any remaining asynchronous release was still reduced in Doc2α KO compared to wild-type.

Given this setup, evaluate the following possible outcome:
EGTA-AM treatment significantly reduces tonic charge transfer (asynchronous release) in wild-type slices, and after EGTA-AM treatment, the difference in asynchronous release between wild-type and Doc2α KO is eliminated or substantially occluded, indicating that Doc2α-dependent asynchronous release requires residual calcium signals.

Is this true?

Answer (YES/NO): YES